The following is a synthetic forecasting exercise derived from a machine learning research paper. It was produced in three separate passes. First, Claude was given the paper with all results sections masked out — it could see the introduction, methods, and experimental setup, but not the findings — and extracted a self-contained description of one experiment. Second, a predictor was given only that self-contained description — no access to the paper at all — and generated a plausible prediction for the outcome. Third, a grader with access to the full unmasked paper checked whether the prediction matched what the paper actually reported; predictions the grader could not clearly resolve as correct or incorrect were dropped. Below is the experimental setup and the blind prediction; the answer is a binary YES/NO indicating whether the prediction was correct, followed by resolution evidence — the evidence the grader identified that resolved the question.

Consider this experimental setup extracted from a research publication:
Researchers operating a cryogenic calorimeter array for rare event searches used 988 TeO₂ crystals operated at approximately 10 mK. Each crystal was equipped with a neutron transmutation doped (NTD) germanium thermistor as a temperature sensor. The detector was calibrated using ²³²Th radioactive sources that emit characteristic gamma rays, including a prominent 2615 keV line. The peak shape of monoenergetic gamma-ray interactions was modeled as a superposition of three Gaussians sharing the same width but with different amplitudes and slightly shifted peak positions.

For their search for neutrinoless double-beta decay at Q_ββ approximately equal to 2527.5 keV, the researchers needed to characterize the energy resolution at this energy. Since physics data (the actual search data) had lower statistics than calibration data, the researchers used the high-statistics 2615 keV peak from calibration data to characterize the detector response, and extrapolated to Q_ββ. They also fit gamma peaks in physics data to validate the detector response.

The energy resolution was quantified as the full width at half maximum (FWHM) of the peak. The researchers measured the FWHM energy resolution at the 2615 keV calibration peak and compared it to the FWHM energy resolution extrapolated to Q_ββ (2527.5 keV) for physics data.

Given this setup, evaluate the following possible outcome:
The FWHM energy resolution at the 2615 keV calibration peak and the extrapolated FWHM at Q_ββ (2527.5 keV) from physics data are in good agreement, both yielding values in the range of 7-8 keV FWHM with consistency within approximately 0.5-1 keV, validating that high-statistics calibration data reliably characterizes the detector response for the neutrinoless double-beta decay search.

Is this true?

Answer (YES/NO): YES